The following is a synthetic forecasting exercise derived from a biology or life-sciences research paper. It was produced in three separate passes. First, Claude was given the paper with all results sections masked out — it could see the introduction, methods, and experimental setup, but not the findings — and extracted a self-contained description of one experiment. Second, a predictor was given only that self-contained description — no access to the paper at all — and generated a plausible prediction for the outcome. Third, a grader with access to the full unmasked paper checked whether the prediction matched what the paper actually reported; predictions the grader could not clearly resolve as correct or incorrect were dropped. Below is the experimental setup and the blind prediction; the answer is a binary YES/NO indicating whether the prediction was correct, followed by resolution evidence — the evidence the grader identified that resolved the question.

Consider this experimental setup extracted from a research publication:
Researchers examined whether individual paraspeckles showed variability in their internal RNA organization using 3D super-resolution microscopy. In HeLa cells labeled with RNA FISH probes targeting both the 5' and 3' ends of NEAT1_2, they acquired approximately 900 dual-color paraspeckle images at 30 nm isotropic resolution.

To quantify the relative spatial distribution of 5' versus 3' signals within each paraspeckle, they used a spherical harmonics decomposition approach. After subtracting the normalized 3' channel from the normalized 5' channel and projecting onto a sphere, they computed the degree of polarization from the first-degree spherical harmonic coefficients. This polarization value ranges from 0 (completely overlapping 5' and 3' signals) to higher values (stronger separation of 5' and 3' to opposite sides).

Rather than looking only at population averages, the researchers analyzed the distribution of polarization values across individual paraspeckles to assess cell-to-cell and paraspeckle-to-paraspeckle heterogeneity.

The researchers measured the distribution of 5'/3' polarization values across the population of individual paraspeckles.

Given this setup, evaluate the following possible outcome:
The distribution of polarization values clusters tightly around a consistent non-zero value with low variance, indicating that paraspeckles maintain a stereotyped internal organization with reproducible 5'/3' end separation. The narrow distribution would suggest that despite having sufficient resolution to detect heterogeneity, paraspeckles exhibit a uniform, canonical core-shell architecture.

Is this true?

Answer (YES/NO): NO